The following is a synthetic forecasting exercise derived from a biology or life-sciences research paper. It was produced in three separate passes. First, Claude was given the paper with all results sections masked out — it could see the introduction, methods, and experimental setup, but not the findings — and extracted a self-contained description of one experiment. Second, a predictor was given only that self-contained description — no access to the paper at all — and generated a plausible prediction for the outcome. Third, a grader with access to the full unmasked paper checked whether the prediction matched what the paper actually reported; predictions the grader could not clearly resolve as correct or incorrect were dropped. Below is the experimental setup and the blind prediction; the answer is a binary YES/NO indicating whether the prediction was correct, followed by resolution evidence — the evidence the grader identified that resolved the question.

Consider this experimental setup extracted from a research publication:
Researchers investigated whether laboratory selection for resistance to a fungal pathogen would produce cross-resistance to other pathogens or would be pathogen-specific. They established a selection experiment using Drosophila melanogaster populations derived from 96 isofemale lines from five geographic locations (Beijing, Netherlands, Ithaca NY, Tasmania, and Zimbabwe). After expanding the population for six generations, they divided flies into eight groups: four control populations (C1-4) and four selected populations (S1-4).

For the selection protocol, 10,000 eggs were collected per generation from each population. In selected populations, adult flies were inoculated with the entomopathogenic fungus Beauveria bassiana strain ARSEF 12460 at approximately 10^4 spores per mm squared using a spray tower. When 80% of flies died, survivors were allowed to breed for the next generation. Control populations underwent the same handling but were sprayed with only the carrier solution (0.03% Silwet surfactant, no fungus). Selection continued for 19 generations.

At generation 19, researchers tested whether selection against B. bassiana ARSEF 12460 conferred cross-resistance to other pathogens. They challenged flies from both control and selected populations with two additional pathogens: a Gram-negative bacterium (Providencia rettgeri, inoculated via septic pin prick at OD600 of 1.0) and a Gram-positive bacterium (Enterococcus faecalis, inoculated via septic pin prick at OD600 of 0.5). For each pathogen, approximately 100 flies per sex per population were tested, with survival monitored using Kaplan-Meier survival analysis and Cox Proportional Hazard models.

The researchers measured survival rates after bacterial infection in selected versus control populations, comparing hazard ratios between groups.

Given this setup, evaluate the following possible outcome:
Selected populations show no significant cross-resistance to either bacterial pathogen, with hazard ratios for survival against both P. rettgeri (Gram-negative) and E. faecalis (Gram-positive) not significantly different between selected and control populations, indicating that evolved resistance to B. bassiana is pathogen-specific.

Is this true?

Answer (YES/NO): YES